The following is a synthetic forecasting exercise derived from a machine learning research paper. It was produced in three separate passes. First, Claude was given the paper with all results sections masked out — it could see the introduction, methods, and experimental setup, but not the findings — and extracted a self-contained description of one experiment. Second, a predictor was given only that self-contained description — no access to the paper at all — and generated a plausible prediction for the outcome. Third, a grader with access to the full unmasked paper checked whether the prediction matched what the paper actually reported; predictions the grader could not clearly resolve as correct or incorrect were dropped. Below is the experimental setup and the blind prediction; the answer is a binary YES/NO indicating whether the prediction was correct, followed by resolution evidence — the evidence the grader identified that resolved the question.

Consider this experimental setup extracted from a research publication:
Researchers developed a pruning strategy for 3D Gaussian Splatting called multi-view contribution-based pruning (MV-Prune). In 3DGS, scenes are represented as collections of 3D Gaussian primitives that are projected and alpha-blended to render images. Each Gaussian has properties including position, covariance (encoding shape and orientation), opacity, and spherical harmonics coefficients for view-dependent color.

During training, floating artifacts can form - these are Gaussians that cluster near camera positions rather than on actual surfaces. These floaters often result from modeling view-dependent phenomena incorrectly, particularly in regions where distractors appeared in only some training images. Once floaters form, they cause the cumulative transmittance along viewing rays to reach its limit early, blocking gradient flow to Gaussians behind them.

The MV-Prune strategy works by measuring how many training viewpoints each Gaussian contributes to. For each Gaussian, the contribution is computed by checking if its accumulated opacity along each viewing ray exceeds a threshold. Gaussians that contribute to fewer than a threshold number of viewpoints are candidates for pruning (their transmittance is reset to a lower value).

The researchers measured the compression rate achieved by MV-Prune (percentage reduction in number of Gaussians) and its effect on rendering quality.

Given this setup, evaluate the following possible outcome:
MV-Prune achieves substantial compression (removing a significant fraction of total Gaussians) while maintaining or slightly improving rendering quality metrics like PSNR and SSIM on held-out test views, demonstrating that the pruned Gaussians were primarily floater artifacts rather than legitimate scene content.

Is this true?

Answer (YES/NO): YES